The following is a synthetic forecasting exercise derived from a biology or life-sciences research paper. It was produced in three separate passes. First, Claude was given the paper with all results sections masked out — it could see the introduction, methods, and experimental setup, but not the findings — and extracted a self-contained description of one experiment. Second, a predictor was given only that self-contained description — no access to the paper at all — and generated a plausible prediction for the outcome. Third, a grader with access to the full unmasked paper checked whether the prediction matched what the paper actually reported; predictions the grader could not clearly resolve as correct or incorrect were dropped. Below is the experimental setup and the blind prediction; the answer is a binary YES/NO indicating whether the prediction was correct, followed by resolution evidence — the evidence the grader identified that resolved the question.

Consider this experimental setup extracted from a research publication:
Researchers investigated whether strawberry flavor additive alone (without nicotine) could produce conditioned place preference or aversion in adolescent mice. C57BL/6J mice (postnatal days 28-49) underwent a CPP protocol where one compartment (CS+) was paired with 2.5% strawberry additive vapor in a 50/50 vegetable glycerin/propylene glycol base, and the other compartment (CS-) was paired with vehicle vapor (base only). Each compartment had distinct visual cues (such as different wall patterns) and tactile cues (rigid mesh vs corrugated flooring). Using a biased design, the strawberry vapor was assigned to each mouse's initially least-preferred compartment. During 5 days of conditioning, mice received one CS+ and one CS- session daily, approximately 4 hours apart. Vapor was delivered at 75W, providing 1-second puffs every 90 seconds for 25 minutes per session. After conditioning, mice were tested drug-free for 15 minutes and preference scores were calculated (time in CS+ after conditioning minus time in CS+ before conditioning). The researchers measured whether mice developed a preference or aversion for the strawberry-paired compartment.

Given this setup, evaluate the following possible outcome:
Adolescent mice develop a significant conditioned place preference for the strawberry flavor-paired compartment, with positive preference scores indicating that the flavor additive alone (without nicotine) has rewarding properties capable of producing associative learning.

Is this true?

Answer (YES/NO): NO